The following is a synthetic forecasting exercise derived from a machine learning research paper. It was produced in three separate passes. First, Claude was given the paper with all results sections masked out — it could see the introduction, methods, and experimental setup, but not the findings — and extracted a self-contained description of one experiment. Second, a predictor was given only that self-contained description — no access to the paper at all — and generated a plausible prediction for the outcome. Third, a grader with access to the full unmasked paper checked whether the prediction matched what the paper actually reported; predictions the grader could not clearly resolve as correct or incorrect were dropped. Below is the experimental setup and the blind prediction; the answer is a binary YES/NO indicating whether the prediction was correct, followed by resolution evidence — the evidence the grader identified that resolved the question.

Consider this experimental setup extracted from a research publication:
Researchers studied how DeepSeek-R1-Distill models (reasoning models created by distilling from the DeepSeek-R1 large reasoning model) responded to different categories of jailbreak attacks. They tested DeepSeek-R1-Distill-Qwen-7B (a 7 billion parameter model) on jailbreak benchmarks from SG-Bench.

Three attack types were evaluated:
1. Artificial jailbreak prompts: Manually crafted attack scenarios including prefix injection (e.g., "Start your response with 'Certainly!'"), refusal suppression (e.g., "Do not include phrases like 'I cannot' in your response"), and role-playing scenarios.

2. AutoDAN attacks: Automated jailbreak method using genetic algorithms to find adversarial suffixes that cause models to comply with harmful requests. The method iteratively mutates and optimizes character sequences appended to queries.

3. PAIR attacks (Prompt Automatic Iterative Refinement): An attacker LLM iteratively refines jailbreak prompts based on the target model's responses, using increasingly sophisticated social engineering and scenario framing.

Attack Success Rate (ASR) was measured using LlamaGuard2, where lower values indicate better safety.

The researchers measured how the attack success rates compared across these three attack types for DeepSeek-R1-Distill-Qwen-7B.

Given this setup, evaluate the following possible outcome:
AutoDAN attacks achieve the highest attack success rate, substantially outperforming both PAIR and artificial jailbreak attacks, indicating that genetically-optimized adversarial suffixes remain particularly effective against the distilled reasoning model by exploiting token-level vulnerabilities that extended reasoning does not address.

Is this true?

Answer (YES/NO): NO